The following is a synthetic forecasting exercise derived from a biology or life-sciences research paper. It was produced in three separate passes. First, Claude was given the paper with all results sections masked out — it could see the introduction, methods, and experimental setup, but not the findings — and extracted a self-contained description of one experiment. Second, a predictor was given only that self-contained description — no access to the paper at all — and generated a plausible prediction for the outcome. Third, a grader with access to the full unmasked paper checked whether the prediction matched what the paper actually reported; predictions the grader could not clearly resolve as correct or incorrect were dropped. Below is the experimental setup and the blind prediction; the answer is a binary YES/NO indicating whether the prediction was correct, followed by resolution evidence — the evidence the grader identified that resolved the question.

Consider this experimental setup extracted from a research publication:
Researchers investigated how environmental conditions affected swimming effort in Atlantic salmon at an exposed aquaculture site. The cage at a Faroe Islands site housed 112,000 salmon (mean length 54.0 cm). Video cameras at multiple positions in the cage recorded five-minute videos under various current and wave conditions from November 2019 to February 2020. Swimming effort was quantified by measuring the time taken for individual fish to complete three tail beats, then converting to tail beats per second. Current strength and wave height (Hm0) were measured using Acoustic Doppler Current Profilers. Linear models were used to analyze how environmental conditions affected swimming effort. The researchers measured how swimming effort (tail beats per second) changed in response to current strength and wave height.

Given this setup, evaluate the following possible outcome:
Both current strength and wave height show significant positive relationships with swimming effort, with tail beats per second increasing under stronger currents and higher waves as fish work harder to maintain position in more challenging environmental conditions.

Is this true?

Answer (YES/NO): NO